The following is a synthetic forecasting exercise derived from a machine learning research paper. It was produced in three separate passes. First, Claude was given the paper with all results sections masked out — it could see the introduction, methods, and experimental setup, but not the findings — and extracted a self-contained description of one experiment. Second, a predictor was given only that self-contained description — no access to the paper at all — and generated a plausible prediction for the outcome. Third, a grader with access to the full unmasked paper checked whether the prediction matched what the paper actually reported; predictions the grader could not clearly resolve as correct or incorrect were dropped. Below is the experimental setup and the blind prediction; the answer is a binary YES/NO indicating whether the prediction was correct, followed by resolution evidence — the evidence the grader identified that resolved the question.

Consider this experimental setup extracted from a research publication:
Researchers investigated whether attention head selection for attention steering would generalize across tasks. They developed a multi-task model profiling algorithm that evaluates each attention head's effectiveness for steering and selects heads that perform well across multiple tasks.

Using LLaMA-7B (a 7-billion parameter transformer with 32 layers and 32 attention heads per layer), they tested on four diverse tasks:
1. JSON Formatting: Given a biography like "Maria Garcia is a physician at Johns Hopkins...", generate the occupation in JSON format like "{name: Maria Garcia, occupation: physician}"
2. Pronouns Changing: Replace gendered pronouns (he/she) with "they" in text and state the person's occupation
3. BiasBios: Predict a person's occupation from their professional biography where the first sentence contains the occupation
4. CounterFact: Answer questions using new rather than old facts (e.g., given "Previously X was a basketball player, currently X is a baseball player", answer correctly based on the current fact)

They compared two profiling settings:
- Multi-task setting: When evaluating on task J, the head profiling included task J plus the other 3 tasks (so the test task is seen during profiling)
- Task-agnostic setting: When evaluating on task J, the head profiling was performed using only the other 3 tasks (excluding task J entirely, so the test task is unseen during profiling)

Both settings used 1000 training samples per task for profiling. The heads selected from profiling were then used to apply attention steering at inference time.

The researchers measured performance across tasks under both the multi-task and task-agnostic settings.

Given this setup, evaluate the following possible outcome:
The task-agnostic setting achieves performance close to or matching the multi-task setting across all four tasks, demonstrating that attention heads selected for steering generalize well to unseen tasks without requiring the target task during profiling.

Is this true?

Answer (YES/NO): NO